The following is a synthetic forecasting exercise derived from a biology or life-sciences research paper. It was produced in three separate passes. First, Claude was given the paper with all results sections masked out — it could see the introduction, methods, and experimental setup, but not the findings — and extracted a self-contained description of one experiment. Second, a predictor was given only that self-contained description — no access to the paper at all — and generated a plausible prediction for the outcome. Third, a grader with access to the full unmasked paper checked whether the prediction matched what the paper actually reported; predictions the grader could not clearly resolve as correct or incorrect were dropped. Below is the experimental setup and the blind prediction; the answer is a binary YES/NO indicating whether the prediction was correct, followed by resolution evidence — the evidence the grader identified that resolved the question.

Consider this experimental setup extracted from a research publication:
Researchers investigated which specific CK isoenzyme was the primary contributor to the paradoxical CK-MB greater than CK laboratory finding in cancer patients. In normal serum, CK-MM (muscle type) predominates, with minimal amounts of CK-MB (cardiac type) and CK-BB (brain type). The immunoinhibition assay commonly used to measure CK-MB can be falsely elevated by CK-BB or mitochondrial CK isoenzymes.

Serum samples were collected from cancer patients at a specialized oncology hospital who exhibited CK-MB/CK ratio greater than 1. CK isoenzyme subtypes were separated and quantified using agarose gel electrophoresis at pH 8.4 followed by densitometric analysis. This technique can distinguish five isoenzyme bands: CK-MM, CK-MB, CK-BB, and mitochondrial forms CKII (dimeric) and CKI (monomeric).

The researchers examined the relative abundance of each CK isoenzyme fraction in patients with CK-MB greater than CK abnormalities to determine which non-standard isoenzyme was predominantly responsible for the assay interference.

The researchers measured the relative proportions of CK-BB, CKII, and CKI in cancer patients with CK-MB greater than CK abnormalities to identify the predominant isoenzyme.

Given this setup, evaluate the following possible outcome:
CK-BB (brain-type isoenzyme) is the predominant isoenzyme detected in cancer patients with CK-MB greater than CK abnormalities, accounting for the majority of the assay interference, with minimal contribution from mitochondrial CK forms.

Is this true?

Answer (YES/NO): NO